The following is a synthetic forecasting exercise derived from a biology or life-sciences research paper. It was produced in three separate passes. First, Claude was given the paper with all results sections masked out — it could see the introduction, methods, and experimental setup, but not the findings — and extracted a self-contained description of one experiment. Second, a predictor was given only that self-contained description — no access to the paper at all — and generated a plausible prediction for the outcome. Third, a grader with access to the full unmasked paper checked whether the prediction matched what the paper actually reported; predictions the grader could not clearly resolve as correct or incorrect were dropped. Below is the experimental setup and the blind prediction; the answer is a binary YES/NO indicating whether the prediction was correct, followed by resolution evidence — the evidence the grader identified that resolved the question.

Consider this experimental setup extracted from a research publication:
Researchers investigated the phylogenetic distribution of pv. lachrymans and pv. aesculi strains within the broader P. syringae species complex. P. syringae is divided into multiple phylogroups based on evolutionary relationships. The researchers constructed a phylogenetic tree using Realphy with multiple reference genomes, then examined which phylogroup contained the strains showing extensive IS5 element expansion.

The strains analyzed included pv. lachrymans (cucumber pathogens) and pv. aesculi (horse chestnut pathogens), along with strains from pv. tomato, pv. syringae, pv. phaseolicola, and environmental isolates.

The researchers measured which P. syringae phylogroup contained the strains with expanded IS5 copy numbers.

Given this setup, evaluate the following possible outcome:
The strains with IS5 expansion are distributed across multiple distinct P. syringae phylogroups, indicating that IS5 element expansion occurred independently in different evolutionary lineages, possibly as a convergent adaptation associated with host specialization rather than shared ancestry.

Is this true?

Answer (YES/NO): NO